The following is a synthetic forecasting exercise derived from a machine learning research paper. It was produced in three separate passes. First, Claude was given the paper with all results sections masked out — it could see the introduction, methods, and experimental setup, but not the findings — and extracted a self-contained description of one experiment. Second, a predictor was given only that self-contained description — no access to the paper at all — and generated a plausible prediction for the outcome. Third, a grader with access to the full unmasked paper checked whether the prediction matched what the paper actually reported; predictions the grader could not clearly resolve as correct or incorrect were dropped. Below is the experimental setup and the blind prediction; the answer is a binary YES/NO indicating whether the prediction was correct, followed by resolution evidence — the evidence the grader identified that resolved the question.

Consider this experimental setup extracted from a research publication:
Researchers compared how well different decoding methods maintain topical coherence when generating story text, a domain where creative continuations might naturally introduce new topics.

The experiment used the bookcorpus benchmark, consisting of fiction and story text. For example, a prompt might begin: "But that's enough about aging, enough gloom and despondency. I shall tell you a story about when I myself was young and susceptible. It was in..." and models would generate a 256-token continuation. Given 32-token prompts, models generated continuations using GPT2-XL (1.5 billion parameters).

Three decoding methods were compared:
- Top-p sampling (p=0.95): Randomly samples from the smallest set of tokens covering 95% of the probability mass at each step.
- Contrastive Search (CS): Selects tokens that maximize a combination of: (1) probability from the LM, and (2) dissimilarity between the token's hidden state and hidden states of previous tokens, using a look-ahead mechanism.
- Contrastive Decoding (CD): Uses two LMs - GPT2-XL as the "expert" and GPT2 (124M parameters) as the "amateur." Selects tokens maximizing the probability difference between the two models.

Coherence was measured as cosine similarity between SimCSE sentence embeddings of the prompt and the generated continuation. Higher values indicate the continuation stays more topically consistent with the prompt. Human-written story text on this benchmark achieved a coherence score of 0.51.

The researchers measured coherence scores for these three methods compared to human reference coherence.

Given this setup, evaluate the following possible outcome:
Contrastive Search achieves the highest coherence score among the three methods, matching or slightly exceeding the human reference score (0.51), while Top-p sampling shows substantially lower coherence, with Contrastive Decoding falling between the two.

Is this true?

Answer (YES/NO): NO